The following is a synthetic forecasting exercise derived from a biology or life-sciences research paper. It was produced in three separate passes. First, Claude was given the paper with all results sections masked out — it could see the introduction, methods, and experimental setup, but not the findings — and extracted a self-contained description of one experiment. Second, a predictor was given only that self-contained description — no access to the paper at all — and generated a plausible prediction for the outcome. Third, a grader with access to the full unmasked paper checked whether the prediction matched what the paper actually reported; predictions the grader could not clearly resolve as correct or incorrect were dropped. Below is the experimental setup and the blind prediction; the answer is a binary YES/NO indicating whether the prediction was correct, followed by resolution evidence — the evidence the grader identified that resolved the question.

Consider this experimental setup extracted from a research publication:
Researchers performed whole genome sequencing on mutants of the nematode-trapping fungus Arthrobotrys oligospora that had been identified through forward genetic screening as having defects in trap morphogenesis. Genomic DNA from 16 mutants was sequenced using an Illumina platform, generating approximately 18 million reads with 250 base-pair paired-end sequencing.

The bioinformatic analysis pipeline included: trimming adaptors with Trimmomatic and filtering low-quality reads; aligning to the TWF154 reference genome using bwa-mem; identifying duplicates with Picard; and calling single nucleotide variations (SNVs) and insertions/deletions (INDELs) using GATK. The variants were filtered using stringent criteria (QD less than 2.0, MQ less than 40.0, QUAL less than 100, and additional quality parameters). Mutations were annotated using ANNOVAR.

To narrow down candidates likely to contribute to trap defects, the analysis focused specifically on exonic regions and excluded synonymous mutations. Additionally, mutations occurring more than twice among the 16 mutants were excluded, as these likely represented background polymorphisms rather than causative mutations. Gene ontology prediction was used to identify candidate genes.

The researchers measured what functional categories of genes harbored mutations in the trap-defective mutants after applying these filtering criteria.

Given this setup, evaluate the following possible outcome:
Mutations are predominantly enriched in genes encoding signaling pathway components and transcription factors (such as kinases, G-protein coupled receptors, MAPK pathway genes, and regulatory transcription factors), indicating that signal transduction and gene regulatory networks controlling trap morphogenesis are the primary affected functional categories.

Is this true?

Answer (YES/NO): NO